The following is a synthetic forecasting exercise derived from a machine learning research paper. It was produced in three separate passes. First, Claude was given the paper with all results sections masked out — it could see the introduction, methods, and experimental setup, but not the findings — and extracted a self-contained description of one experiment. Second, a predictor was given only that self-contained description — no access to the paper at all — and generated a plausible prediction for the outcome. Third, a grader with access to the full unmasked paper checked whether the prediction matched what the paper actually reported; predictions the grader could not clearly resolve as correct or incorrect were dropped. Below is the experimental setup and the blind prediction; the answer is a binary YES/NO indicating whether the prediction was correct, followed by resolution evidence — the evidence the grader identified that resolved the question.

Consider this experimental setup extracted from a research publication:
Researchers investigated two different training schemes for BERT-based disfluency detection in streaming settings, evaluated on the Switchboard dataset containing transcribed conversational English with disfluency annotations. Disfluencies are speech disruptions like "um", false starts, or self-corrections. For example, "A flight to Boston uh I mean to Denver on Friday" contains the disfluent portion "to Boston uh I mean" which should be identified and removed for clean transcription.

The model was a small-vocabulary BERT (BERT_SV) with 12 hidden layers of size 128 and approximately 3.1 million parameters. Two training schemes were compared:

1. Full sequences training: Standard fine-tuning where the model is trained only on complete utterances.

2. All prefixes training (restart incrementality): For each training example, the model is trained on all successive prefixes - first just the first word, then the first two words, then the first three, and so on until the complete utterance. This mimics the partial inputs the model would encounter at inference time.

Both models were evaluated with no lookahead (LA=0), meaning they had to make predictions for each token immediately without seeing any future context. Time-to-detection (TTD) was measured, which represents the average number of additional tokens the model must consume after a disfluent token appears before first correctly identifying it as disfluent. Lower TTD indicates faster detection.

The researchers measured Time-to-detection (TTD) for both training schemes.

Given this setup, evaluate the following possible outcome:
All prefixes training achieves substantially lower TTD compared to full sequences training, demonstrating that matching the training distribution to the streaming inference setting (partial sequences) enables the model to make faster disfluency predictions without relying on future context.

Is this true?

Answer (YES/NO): NO